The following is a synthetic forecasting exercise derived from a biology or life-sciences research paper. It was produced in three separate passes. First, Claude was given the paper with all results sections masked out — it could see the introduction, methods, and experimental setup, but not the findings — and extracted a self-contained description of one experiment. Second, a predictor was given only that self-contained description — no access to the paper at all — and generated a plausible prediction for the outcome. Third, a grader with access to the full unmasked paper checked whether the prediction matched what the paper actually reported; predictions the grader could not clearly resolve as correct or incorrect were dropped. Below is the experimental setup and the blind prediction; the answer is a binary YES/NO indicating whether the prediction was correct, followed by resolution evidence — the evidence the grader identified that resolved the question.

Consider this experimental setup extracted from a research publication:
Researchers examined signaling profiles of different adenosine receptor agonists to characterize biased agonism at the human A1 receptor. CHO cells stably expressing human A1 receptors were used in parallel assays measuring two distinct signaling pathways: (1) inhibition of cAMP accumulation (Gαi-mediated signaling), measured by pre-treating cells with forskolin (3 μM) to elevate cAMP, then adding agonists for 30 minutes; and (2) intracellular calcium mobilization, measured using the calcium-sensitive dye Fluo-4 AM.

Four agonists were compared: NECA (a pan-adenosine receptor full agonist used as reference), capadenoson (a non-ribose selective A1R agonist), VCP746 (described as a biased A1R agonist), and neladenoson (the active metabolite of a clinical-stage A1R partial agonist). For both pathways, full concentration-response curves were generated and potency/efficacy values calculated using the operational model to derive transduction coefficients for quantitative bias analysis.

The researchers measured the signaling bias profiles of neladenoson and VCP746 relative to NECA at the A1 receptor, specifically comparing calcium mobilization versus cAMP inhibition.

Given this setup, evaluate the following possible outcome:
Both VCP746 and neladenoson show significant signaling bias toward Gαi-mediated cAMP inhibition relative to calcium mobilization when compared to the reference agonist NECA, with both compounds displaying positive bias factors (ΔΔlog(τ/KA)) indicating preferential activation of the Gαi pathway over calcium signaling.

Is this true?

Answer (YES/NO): YES